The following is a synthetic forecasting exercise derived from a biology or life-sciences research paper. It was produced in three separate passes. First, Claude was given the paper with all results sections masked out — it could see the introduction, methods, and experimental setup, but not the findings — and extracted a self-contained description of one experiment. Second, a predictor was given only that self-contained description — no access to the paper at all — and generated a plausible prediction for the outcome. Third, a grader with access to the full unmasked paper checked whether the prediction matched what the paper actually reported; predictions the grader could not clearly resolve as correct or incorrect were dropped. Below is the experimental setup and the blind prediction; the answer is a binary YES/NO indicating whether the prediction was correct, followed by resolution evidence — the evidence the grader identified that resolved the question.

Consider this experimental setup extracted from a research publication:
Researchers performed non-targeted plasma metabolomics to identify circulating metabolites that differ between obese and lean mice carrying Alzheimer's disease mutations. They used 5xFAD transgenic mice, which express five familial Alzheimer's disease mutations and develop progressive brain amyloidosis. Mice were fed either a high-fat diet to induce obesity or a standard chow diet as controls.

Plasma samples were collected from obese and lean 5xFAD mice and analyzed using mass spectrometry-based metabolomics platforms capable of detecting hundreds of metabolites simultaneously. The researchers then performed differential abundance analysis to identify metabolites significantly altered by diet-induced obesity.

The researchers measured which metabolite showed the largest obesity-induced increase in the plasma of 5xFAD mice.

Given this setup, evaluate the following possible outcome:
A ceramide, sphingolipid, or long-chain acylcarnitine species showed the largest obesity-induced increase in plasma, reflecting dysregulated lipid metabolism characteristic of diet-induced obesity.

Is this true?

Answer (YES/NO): NO